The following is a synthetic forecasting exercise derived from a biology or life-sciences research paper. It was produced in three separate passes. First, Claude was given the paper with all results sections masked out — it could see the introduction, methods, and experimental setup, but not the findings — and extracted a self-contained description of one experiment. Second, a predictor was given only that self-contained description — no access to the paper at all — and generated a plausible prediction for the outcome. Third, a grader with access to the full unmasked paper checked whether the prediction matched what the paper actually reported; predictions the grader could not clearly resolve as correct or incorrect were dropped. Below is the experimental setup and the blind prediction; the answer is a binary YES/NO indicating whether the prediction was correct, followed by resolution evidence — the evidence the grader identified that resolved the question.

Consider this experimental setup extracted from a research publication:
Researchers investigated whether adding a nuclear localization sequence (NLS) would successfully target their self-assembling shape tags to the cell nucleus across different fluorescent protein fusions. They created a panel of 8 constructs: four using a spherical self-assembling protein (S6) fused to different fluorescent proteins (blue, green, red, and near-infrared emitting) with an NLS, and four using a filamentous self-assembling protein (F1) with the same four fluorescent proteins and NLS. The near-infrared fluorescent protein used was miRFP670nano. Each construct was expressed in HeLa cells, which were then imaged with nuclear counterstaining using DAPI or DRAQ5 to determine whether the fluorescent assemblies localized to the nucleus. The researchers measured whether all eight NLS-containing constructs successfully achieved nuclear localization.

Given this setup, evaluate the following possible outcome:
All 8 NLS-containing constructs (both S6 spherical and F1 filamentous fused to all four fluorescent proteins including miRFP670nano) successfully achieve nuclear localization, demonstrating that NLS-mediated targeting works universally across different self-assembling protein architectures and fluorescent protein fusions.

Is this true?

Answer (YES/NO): NO